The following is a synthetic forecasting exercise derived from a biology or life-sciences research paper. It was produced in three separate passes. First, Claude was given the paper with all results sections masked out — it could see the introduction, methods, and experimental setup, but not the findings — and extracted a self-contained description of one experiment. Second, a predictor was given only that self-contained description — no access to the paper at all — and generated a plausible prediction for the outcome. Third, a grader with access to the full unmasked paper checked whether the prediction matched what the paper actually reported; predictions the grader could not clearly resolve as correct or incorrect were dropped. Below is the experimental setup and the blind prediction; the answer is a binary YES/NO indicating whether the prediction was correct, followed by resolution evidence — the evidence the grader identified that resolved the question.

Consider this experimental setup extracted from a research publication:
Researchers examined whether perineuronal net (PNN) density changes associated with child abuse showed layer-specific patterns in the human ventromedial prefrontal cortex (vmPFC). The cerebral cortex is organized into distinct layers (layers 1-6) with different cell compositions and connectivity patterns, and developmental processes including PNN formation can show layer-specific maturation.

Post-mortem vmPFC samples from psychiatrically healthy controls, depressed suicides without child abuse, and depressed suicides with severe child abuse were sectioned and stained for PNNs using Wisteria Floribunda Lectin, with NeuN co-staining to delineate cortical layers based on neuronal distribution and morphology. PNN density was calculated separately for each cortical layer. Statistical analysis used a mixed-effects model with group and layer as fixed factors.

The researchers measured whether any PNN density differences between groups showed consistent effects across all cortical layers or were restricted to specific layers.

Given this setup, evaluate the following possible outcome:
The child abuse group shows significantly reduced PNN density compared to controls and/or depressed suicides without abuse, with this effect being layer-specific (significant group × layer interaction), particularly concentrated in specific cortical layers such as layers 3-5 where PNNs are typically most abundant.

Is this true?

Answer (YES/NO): NO